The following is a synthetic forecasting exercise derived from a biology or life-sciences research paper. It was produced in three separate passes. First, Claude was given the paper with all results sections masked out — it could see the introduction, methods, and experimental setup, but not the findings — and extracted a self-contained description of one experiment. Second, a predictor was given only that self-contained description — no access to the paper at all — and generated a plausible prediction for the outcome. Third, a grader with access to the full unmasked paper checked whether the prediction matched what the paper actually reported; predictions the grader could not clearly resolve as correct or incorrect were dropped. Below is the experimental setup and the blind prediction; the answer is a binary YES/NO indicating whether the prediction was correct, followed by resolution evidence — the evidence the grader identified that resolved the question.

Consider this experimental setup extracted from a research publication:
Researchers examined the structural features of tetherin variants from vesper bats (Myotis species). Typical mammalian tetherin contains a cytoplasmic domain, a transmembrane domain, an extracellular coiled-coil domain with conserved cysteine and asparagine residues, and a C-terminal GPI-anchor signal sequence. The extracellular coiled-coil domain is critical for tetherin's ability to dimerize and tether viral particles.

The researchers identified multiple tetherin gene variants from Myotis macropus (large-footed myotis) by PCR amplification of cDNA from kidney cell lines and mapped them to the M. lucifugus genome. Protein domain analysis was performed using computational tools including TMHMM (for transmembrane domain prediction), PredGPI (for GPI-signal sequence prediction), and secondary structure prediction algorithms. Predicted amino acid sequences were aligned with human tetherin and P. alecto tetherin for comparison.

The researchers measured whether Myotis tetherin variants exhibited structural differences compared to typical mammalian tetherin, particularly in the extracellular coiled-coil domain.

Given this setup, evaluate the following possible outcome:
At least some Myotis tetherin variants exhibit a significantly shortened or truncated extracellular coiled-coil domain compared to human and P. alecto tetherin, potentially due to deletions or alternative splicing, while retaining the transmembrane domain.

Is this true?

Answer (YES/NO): YES